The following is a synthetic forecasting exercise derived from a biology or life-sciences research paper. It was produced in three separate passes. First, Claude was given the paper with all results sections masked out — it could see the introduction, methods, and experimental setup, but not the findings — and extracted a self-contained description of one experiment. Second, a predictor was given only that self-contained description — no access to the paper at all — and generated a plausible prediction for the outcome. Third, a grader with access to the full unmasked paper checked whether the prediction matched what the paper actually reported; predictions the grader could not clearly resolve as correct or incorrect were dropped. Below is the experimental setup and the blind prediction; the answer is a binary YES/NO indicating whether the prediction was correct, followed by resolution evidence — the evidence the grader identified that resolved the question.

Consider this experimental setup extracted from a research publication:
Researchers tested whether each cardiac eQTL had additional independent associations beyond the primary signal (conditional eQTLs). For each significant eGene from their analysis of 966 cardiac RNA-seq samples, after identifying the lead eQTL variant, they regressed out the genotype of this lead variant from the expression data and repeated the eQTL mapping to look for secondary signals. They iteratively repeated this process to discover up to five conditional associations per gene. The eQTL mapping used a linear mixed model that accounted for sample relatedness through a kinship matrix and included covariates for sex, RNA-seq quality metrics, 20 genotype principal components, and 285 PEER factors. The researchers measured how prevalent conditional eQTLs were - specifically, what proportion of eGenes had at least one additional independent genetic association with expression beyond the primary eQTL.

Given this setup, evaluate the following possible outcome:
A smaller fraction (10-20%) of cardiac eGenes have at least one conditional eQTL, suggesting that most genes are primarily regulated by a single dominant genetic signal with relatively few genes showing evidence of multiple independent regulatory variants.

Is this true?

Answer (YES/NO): NO